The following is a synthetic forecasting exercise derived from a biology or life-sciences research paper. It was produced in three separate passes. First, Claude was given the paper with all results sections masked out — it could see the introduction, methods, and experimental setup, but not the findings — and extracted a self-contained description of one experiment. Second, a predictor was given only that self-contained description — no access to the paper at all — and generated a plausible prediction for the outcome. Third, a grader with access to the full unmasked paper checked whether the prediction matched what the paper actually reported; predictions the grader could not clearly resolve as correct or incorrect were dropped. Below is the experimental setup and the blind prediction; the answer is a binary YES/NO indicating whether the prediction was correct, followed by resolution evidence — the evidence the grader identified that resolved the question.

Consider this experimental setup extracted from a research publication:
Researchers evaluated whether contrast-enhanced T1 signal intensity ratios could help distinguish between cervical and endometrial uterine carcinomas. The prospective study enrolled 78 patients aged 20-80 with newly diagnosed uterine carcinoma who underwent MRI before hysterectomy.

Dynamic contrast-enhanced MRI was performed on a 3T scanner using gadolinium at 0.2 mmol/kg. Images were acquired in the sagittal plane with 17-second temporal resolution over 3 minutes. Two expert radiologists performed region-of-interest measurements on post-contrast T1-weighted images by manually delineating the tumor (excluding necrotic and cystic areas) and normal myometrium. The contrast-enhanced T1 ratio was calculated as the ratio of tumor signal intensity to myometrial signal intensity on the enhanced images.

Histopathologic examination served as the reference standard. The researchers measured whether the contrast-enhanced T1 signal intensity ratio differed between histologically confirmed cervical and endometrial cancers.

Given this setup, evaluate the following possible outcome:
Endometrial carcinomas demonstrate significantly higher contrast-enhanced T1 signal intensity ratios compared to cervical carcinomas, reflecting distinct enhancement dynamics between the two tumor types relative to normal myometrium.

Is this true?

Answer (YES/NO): NO